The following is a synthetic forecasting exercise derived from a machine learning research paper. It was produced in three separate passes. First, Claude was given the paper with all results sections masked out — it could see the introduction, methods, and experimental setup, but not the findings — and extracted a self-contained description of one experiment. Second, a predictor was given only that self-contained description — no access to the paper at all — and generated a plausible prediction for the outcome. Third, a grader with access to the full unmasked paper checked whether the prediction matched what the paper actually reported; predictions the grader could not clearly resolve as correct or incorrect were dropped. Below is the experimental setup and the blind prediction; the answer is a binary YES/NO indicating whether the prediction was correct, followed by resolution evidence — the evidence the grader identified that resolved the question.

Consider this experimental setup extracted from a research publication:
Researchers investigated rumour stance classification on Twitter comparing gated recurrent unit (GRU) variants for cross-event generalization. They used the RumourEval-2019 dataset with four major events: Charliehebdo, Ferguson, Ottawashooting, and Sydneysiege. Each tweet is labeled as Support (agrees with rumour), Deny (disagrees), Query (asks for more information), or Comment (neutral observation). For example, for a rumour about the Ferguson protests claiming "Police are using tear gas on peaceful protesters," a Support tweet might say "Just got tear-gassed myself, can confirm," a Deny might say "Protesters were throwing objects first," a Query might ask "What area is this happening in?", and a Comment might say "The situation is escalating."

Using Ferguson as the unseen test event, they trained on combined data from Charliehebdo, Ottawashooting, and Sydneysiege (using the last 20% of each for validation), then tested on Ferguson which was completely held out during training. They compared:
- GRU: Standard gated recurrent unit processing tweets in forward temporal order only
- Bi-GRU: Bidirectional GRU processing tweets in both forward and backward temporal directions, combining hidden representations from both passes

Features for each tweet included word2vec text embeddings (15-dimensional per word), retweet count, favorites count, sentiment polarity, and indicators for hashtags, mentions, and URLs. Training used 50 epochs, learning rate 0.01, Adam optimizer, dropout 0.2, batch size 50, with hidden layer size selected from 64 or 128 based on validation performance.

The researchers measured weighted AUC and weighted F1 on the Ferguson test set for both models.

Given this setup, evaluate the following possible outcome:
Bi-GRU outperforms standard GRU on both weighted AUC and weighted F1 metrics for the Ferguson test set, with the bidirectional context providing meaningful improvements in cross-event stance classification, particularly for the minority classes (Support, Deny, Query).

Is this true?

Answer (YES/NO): NO